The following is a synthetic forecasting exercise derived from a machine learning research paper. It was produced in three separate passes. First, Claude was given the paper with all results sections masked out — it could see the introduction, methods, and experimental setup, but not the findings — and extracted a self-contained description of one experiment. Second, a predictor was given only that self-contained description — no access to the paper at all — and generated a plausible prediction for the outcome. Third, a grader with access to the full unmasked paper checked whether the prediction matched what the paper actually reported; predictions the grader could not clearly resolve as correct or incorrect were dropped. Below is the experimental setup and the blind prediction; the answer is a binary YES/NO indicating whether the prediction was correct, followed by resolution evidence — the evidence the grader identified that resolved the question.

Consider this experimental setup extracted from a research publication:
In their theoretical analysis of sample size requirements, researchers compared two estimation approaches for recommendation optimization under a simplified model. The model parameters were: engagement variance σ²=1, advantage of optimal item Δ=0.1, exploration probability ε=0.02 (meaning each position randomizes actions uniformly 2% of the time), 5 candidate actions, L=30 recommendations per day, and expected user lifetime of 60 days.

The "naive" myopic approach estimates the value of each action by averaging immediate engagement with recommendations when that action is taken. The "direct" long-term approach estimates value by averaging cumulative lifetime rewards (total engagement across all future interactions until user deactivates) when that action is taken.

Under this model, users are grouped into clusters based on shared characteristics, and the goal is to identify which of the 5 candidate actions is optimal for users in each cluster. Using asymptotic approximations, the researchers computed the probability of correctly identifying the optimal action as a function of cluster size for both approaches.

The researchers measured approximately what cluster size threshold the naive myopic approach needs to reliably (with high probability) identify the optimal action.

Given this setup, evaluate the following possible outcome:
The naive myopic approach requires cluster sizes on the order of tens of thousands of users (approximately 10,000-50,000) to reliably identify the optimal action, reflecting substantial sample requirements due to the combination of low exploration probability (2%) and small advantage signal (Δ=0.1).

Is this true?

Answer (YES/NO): YES